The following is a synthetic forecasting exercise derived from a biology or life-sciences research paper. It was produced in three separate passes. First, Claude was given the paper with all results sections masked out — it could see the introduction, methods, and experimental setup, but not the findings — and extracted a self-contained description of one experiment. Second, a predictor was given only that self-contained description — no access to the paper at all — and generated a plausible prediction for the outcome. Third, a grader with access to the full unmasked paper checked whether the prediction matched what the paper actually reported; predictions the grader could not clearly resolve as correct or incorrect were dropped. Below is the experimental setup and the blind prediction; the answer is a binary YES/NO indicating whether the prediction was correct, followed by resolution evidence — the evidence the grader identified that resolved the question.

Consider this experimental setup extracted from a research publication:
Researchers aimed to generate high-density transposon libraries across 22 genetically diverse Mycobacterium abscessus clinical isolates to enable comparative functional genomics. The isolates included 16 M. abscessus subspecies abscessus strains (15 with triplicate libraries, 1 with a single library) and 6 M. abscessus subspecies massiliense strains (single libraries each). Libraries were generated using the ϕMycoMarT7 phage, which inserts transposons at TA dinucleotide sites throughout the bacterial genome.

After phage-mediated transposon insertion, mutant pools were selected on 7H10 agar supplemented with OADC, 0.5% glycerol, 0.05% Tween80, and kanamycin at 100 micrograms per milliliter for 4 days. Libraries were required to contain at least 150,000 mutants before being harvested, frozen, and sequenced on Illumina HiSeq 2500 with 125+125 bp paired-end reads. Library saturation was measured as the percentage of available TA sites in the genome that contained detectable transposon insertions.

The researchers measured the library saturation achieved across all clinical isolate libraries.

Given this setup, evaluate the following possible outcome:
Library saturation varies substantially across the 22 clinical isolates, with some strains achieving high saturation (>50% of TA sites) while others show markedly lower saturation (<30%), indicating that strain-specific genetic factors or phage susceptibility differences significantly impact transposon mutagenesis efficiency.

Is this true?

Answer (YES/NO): YES